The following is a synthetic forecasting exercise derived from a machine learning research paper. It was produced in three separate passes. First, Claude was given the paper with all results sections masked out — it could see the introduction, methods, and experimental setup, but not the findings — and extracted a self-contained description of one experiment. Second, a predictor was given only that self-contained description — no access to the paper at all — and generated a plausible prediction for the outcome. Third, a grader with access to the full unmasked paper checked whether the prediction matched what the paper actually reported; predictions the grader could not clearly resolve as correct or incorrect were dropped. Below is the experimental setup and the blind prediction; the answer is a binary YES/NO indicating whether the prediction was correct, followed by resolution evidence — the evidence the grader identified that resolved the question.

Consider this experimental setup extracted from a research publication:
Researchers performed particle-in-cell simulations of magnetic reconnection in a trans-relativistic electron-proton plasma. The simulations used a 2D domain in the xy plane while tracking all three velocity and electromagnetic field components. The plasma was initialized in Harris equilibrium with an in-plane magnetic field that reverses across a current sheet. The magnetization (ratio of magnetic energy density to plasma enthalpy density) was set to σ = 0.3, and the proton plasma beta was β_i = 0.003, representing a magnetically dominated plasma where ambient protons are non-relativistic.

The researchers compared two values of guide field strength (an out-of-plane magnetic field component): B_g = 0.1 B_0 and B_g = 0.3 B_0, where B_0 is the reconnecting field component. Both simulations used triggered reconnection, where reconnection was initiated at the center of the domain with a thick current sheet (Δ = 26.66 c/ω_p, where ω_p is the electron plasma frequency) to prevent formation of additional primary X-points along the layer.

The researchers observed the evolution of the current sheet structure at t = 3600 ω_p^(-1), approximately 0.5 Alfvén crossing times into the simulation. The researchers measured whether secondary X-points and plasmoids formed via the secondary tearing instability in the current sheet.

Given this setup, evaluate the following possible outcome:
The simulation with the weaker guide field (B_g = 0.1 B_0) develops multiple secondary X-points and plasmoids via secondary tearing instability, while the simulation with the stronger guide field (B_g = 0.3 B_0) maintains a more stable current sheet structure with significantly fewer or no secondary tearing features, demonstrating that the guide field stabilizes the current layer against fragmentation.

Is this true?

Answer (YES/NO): YES